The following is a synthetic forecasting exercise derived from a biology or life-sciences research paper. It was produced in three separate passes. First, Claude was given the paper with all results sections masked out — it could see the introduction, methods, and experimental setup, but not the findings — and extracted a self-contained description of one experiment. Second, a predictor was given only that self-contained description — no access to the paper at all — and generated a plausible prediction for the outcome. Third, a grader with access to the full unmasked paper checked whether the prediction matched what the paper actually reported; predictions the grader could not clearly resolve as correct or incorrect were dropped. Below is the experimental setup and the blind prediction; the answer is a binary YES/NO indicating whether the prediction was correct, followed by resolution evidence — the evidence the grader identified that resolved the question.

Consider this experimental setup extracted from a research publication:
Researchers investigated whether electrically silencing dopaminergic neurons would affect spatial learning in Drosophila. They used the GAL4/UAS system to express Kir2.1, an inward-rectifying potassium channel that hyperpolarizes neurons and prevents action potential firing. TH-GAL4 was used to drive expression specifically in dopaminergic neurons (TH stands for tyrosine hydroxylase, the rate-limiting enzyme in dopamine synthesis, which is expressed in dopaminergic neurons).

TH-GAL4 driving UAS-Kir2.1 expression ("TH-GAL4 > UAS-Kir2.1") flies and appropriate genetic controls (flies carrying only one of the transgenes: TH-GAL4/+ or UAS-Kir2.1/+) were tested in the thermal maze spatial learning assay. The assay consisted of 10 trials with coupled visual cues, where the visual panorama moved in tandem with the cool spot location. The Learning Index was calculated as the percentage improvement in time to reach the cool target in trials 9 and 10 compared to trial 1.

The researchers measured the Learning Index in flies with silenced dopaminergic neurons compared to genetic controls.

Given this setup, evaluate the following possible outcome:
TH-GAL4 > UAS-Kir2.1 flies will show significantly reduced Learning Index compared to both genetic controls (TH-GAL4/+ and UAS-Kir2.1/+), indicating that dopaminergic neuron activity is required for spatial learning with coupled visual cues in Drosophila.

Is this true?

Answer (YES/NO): YES